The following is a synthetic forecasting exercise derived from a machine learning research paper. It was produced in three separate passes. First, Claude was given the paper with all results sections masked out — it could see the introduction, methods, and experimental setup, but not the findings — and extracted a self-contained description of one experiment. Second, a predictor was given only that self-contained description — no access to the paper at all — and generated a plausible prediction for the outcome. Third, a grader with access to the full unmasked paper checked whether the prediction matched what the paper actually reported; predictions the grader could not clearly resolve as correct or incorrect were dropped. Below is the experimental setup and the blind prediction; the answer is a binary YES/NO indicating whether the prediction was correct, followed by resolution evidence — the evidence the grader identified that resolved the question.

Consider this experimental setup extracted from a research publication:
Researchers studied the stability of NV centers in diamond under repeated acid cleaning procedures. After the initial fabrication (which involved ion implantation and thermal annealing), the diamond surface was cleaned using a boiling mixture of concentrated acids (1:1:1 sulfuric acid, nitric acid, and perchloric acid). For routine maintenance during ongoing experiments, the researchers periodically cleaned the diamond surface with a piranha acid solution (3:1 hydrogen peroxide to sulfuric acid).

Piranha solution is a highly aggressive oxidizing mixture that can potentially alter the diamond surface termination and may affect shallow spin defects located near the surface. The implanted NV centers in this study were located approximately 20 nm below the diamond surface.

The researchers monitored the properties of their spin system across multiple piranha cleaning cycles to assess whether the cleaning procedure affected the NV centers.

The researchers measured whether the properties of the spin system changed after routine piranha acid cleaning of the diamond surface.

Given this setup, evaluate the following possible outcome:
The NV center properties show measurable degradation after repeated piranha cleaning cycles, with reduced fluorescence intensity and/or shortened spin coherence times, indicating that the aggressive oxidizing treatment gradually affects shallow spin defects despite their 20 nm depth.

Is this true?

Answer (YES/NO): NO